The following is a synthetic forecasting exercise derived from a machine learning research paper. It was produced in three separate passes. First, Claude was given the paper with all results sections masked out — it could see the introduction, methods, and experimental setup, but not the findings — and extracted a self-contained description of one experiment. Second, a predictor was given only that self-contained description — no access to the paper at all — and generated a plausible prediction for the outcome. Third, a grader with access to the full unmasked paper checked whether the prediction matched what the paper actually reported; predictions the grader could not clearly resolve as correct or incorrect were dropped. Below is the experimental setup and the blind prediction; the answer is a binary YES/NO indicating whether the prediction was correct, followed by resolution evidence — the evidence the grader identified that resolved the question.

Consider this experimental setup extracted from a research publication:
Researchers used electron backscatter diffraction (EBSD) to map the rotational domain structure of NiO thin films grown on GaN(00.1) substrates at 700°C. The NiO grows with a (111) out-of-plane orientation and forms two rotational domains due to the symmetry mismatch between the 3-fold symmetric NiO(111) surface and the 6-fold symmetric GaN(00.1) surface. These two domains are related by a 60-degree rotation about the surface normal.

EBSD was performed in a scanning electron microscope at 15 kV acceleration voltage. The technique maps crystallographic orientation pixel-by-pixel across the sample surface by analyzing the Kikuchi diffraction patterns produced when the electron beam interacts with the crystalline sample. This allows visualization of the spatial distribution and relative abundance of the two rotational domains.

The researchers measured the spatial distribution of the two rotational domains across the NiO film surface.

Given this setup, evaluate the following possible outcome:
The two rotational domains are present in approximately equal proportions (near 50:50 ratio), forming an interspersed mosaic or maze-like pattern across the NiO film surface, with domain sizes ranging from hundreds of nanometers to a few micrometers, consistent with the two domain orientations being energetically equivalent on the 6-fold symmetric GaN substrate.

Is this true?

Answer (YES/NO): NO